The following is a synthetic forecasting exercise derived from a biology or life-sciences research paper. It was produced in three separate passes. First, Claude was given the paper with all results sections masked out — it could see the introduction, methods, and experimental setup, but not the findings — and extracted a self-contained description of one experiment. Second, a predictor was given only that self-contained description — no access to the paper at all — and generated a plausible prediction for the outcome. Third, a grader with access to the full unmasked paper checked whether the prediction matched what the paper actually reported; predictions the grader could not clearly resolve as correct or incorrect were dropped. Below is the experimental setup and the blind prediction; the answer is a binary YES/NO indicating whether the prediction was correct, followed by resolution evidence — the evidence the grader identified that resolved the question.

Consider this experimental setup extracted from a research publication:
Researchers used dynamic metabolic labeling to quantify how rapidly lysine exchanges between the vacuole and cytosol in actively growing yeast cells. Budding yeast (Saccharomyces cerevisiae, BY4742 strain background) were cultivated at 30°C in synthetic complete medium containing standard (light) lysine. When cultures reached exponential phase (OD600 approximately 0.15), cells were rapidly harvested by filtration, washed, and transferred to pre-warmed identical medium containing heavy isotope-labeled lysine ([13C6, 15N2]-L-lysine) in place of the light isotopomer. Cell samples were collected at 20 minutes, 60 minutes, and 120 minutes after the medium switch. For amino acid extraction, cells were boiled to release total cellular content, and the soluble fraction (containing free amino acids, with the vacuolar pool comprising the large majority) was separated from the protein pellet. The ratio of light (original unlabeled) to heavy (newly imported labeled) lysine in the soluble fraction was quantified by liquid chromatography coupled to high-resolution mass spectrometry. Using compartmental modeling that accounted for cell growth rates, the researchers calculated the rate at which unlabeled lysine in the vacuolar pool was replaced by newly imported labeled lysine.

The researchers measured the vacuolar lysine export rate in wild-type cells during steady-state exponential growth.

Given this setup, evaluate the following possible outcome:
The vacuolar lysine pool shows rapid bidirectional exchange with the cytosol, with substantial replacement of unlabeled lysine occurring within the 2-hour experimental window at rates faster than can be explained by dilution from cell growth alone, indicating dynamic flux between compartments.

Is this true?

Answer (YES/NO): YES